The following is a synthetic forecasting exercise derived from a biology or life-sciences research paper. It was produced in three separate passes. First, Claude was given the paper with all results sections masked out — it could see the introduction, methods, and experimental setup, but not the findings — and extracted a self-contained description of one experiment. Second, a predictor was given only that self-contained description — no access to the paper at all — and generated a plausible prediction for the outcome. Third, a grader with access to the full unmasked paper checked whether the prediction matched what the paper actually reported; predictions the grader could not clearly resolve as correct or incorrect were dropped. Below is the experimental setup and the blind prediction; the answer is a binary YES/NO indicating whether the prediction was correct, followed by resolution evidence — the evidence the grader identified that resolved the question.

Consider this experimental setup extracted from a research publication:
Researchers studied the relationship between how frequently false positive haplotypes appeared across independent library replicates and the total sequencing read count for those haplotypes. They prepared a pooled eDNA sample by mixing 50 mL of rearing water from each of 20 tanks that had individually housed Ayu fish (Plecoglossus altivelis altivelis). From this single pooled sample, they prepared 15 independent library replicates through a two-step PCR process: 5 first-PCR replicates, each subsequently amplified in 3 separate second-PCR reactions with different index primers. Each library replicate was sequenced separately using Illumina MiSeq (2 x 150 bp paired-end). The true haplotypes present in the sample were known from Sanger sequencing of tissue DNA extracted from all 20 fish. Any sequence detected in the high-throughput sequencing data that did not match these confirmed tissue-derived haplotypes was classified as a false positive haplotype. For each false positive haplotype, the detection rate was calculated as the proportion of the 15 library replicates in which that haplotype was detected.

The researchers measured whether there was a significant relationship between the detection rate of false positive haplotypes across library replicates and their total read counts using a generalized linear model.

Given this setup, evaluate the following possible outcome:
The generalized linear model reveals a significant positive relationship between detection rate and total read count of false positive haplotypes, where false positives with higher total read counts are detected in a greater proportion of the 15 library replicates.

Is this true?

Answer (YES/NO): YES